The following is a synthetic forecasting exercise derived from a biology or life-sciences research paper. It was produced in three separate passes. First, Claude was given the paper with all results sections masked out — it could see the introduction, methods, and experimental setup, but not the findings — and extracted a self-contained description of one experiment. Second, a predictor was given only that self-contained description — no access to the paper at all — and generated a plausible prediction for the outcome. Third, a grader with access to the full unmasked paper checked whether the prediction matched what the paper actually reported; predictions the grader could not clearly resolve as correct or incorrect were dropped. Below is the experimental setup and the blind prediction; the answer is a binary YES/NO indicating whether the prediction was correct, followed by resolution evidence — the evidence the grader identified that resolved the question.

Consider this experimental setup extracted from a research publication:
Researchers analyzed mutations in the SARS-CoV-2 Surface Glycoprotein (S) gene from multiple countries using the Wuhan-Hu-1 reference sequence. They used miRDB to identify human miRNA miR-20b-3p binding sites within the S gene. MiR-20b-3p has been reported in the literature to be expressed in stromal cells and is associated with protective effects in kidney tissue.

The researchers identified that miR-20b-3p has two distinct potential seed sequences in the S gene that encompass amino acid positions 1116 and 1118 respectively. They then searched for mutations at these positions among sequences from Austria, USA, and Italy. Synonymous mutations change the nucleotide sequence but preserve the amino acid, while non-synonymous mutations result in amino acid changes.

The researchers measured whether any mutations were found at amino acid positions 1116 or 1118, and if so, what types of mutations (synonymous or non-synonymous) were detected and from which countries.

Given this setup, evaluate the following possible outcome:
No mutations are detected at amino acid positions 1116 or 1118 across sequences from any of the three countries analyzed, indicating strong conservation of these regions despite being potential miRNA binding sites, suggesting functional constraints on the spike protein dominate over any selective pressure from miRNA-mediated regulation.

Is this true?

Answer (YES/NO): NO